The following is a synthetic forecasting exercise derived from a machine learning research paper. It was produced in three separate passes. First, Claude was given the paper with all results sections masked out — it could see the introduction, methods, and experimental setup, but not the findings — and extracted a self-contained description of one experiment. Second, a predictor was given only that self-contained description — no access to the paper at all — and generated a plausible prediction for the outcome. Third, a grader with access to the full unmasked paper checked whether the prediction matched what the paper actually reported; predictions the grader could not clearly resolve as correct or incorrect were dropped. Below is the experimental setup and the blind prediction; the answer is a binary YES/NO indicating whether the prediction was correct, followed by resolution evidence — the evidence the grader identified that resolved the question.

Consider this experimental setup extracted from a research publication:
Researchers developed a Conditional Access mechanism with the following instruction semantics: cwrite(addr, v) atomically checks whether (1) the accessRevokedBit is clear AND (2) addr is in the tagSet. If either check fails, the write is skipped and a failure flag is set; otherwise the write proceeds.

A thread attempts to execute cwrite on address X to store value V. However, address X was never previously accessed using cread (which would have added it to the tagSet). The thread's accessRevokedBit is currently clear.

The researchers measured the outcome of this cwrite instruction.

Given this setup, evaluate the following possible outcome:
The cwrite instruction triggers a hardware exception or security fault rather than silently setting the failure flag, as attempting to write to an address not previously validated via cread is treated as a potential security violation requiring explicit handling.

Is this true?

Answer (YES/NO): NO